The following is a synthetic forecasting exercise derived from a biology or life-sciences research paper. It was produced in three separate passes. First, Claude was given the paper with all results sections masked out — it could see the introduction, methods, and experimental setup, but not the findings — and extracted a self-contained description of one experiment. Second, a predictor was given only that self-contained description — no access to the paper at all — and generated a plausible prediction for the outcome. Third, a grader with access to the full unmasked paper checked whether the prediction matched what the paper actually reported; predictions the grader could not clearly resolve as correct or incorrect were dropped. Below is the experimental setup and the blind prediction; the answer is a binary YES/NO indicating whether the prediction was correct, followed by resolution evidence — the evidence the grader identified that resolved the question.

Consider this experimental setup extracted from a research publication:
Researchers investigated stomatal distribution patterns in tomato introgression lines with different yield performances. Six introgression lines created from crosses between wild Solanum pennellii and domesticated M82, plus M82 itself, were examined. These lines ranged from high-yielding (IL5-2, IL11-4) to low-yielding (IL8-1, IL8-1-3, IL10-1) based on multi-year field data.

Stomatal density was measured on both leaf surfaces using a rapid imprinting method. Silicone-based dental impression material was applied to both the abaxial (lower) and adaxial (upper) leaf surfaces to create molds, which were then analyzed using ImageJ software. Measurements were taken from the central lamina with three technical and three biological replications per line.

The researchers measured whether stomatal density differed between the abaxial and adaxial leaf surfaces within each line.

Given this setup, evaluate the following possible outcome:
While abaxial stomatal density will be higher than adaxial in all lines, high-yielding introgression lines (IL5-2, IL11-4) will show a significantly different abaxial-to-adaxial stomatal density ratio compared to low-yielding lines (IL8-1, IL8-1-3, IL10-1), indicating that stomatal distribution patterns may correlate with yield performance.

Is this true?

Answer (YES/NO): NO